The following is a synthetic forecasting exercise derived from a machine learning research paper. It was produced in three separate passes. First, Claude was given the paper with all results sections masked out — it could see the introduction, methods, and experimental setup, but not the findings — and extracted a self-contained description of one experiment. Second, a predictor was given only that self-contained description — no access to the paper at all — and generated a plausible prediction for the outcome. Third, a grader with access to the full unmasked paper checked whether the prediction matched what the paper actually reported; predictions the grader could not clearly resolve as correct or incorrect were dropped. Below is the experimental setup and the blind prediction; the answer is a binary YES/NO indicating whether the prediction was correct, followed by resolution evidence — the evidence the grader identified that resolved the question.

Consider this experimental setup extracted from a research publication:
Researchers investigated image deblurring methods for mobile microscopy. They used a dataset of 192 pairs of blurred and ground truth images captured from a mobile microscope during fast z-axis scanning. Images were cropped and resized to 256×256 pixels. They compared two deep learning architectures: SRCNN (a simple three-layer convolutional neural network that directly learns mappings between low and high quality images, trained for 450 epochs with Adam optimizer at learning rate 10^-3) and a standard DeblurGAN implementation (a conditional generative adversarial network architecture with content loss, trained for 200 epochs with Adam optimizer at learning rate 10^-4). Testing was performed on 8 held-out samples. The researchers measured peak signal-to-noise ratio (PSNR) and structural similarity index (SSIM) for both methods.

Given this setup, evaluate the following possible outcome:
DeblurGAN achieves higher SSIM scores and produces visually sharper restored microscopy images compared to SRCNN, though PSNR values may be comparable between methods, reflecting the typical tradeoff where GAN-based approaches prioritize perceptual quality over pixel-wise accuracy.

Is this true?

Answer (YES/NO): NO